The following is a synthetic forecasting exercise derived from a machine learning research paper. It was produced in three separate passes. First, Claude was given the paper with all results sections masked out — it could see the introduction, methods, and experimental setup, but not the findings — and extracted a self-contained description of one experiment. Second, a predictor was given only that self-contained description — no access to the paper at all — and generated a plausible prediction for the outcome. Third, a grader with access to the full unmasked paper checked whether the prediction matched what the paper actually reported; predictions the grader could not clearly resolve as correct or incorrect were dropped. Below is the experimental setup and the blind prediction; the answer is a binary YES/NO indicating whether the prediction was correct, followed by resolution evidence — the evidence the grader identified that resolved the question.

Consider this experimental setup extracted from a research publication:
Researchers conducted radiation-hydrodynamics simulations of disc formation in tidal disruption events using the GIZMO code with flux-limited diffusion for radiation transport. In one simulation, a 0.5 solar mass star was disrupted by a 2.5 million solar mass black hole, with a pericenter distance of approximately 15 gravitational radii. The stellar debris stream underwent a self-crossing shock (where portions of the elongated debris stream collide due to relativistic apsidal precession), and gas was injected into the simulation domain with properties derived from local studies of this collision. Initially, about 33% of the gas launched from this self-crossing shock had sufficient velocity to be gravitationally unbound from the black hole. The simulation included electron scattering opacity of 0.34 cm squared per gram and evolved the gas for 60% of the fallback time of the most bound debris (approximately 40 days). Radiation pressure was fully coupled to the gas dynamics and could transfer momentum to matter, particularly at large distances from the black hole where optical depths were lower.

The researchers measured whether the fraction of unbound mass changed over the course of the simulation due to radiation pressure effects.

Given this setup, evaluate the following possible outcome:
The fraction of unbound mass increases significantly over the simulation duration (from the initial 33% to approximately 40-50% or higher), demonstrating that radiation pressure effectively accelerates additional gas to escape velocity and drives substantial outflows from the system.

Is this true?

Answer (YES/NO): YES